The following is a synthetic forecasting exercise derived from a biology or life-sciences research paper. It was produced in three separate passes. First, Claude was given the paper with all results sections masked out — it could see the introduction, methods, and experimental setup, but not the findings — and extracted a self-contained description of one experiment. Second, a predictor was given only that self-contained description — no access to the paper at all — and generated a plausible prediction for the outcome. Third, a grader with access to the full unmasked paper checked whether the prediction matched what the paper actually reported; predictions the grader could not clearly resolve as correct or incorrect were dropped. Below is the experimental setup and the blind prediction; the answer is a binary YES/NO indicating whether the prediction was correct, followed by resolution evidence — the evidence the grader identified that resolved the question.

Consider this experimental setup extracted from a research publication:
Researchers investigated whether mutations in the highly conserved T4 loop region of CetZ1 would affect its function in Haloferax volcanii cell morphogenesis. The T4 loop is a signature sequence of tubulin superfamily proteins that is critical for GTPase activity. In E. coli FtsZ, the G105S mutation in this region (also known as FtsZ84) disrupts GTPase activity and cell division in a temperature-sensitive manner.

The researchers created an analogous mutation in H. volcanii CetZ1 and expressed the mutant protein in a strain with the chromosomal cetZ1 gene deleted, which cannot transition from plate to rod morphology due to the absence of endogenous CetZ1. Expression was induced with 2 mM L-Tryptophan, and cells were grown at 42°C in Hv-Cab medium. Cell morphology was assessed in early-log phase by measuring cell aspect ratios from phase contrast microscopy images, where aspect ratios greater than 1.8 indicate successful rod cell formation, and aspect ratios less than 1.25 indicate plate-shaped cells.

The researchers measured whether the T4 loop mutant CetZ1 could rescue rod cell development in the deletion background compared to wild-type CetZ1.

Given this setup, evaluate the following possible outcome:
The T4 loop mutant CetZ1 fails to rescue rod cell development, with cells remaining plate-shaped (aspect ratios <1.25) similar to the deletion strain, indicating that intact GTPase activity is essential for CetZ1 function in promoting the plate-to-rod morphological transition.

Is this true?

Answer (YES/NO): YES